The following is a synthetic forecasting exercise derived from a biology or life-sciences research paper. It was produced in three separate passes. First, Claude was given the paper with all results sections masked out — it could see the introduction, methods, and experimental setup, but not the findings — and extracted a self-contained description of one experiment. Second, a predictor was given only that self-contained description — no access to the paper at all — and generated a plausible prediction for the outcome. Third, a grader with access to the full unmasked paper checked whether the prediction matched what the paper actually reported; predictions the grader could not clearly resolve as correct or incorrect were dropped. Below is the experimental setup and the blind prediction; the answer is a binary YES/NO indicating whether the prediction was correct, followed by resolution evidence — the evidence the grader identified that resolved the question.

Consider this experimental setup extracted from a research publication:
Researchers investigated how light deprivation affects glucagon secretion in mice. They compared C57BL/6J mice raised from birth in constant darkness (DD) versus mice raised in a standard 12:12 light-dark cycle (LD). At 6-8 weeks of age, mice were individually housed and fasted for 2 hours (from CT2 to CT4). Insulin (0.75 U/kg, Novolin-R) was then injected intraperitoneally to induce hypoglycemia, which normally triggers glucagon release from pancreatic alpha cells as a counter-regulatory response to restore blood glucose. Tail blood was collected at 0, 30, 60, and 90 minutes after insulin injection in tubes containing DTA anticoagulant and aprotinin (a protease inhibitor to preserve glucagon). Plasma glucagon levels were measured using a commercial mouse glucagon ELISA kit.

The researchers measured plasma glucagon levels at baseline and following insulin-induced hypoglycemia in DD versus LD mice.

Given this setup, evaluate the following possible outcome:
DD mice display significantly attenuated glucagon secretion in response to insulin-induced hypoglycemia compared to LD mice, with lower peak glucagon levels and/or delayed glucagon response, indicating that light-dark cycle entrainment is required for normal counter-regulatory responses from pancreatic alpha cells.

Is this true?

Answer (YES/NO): YES